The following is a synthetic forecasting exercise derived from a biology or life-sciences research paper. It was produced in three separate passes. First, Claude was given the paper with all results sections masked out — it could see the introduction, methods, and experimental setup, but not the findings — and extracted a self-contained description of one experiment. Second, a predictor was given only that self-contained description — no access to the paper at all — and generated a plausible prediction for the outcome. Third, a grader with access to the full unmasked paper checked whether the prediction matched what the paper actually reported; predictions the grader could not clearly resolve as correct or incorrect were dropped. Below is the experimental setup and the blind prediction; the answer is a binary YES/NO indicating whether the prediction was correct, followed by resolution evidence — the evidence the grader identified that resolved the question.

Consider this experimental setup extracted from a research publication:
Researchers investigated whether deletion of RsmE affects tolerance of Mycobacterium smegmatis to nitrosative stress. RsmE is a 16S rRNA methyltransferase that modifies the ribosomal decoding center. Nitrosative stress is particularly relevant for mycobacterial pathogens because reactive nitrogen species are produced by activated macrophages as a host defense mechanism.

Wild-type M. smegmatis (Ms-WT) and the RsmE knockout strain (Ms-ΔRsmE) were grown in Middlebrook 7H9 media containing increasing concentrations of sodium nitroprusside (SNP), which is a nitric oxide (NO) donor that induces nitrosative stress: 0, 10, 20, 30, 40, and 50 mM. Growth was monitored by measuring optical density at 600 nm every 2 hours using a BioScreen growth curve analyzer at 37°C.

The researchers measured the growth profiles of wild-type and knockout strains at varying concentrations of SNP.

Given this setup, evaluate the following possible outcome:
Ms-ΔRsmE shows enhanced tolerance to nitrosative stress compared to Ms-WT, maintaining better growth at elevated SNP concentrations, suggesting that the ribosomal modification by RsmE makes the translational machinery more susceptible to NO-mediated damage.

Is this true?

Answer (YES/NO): NO